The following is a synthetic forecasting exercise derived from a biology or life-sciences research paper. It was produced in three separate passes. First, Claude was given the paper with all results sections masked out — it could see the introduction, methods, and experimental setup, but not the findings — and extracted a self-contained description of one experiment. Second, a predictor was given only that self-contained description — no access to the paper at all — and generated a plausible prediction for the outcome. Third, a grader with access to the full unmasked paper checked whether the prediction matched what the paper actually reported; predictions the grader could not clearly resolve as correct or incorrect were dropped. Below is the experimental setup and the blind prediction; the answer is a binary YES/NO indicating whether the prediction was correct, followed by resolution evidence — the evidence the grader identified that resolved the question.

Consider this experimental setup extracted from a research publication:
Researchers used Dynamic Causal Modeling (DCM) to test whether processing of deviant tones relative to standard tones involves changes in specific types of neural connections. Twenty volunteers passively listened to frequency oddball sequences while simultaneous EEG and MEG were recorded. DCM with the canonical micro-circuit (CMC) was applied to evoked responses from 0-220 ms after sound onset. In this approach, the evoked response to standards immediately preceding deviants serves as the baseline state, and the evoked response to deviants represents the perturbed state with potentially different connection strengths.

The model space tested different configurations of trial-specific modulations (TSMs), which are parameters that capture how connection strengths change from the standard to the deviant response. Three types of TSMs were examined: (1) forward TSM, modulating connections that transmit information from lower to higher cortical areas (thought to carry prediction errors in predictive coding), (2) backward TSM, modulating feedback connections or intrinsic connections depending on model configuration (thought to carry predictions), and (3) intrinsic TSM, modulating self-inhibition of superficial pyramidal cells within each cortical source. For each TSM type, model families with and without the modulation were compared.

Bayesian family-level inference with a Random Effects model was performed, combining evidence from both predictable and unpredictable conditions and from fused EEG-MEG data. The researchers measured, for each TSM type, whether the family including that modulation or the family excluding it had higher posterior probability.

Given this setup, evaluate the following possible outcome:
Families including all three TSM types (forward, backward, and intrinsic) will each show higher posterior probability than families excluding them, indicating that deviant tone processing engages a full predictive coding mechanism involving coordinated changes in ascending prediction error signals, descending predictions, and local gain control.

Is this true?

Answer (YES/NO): YES